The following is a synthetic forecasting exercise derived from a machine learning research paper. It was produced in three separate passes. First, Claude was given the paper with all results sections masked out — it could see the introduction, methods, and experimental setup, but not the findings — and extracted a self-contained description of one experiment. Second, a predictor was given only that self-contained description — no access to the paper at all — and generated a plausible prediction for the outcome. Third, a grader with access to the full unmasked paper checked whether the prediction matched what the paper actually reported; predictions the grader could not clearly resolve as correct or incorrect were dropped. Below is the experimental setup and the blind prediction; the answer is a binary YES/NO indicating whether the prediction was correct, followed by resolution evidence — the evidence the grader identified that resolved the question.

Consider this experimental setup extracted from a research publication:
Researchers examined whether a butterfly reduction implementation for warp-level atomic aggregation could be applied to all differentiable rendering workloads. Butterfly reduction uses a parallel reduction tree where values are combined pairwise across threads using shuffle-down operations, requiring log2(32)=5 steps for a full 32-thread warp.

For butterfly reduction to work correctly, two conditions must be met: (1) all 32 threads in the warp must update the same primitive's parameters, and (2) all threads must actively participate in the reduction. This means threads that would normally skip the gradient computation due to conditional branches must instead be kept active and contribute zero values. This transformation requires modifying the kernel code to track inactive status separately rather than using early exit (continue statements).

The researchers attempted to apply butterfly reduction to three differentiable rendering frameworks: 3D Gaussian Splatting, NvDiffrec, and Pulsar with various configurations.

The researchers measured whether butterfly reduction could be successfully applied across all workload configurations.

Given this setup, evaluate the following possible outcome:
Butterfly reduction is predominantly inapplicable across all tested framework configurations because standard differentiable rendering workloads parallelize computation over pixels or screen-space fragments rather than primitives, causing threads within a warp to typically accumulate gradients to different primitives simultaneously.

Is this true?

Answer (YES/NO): NO